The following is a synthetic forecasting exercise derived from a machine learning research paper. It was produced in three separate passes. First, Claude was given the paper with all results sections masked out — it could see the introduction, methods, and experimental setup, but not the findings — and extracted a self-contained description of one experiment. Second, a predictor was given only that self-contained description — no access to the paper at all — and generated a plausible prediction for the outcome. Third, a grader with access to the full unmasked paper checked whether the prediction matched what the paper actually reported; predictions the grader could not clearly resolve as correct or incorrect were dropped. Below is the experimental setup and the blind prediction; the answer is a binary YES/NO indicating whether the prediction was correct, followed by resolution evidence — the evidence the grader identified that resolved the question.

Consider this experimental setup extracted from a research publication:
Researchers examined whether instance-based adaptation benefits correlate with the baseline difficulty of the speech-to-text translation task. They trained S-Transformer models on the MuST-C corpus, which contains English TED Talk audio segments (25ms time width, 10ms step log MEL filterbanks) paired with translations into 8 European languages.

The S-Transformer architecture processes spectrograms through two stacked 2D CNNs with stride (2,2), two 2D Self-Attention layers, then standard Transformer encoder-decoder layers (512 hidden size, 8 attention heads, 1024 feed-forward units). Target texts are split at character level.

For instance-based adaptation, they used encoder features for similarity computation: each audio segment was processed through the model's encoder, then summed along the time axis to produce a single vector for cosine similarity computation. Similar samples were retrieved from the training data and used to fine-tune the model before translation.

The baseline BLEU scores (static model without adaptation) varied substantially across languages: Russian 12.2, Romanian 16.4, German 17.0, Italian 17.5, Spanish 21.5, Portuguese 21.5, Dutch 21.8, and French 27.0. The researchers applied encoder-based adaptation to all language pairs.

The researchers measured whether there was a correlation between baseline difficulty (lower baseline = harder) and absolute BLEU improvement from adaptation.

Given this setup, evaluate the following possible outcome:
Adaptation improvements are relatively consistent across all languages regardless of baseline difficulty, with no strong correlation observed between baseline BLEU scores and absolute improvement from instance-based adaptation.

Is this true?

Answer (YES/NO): YES